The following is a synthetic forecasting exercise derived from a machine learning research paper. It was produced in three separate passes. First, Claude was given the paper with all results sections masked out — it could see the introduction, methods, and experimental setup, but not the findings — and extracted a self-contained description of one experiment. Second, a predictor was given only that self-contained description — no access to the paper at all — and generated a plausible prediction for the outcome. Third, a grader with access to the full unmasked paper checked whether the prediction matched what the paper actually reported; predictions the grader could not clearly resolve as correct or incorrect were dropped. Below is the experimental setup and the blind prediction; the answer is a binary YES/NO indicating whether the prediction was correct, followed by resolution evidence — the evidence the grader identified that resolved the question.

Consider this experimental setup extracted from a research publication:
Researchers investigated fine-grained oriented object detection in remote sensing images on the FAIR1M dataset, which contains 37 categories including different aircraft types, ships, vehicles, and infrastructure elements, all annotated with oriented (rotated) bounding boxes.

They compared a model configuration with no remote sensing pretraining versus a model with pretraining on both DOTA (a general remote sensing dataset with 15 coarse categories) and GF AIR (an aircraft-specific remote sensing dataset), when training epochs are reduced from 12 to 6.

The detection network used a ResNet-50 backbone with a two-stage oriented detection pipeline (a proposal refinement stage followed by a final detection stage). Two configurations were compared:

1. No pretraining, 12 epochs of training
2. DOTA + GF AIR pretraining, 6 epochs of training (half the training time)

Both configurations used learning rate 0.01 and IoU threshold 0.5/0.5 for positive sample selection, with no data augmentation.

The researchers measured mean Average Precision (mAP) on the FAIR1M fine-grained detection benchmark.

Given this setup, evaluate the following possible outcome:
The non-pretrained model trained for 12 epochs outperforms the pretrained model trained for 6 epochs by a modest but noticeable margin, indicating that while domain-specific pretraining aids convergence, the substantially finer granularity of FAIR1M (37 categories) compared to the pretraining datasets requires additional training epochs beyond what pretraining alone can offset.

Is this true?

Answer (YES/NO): NO